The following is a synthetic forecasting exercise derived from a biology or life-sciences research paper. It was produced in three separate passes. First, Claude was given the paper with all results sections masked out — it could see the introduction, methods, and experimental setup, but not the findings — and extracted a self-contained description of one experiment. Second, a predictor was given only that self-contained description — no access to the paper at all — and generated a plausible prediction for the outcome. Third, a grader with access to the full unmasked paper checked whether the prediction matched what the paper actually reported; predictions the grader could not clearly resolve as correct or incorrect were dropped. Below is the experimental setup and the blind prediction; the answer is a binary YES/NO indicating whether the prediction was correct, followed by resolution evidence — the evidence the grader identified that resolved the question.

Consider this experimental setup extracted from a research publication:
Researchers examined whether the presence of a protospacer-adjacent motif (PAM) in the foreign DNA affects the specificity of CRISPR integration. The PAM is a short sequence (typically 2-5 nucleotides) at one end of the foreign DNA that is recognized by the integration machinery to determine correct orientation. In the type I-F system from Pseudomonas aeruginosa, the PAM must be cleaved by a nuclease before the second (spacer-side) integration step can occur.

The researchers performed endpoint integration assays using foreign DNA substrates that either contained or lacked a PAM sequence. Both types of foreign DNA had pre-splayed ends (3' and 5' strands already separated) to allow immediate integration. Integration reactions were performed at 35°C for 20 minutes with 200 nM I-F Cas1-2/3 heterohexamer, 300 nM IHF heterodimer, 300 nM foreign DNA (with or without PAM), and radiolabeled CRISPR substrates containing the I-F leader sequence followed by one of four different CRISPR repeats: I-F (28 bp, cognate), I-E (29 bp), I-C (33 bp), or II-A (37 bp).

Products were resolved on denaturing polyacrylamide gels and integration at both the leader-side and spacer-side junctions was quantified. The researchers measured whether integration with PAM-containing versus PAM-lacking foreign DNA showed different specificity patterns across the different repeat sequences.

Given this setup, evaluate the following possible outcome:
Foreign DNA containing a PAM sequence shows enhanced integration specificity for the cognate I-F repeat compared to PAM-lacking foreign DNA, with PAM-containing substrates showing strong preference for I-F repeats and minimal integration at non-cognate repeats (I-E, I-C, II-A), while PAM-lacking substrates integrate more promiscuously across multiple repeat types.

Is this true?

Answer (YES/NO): NO